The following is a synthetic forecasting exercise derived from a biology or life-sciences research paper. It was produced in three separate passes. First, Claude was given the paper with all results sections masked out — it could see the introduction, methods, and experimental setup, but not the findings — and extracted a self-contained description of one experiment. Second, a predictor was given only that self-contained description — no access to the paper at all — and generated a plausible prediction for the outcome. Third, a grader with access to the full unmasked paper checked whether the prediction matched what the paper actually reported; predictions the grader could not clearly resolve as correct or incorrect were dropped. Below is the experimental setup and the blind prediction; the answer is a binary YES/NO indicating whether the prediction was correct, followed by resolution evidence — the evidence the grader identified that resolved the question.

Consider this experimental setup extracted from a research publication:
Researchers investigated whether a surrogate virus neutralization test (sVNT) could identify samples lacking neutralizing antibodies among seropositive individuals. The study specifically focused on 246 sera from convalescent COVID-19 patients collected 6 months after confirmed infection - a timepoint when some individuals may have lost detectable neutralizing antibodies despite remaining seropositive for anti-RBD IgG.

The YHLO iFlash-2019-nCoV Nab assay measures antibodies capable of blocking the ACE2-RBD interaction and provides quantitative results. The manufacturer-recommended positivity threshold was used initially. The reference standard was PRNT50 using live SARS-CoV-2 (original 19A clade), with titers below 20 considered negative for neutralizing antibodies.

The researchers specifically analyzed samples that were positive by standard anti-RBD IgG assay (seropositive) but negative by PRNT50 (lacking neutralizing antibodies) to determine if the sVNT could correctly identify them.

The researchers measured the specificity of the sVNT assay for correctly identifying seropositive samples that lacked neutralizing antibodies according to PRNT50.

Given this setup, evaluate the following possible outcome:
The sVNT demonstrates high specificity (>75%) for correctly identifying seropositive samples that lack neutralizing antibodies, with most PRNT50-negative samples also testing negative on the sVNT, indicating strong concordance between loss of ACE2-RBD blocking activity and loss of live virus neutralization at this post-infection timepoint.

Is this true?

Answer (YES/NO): NO